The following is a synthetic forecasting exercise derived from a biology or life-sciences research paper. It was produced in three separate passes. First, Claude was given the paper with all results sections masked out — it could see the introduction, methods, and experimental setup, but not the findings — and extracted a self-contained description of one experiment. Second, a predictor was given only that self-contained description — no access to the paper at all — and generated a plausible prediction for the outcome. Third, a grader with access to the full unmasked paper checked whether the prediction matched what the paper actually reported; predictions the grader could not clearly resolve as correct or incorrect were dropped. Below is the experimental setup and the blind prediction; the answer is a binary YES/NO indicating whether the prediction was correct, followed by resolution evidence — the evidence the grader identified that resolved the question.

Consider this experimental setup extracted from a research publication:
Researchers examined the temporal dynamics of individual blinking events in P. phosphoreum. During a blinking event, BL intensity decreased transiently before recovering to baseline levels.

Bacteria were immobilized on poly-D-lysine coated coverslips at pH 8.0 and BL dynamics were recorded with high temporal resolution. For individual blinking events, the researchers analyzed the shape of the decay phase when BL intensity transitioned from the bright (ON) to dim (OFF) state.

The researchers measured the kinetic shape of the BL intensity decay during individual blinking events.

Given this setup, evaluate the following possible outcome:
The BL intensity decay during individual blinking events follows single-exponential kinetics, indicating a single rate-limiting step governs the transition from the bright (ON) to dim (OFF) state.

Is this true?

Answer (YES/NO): YES